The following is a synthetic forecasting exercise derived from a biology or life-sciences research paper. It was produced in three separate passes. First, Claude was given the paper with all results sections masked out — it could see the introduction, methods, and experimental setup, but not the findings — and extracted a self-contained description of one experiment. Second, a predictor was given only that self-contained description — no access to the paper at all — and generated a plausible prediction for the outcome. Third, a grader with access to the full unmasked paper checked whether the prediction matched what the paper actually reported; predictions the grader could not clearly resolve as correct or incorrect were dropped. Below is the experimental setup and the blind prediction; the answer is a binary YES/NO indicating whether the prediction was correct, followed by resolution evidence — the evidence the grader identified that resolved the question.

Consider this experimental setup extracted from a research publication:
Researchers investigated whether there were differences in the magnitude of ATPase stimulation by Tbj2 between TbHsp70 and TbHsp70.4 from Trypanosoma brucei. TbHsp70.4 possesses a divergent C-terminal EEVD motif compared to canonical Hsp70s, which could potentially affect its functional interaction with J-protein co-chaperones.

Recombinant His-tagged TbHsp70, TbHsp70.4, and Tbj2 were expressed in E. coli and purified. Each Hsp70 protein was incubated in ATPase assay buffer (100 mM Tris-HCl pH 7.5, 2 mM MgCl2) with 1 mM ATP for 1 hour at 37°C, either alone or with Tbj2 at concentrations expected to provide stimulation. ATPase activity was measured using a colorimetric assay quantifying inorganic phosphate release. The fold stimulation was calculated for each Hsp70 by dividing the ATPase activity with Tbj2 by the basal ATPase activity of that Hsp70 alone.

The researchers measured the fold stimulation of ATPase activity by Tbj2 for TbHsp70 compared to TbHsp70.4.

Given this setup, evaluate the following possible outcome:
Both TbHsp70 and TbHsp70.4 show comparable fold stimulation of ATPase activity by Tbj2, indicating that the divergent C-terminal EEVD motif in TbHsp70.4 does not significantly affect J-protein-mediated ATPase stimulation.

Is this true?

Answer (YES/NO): YES